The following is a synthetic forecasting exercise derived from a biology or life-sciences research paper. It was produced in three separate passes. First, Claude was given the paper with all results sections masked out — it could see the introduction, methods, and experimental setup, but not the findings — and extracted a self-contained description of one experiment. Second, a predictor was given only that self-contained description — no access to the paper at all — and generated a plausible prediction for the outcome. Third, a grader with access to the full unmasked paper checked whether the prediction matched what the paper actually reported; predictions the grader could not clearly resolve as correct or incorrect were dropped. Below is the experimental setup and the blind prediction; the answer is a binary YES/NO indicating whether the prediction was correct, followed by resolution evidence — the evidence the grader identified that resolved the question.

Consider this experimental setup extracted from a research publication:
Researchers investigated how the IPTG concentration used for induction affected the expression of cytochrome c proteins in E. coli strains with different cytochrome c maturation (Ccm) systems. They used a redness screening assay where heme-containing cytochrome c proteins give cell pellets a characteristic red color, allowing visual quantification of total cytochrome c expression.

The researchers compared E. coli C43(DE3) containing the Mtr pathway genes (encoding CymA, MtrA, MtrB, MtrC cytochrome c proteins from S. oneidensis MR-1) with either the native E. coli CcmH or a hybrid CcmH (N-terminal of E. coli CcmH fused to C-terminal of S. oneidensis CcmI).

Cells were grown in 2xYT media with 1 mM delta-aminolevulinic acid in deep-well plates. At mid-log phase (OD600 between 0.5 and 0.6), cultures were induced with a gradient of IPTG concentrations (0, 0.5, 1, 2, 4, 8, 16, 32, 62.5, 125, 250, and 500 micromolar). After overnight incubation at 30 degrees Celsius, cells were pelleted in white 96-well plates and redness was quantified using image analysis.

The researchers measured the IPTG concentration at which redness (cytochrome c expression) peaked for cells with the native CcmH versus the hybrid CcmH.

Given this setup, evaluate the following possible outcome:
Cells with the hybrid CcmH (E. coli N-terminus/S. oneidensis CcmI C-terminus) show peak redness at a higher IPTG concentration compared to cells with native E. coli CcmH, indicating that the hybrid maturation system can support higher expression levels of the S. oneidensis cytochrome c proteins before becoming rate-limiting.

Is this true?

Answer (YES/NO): NO